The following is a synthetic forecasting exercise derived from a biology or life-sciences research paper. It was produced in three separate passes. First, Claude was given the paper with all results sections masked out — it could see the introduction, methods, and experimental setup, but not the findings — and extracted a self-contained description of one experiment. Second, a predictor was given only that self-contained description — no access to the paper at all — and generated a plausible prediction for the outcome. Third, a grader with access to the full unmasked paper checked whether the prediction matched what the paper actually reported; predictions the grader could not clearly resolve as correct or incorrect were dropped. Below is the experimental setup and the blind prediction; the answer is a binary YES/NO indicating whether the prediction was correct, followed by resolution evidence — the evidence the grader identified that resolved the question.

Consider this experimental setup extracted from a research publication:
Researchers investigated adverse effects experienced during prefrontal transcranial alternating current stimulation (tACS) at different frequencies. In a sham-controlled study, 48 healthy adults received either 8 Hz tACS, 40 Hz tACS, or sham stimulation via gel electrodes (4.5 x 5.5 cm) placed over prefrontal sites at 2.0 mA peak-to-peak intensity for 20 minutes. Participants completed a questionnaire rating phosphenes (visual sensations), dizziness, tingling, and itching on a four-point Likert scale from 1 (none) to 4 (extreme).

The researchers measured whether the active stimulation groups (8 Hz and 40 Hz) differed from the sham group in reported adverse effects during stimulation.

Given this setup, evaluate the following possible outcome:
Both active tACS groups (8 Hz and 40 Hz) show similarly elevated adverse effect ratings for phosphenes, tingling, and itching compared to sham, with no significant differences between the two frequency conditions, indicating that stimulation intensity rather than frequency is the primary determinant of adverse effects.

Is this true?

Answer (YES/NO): NO